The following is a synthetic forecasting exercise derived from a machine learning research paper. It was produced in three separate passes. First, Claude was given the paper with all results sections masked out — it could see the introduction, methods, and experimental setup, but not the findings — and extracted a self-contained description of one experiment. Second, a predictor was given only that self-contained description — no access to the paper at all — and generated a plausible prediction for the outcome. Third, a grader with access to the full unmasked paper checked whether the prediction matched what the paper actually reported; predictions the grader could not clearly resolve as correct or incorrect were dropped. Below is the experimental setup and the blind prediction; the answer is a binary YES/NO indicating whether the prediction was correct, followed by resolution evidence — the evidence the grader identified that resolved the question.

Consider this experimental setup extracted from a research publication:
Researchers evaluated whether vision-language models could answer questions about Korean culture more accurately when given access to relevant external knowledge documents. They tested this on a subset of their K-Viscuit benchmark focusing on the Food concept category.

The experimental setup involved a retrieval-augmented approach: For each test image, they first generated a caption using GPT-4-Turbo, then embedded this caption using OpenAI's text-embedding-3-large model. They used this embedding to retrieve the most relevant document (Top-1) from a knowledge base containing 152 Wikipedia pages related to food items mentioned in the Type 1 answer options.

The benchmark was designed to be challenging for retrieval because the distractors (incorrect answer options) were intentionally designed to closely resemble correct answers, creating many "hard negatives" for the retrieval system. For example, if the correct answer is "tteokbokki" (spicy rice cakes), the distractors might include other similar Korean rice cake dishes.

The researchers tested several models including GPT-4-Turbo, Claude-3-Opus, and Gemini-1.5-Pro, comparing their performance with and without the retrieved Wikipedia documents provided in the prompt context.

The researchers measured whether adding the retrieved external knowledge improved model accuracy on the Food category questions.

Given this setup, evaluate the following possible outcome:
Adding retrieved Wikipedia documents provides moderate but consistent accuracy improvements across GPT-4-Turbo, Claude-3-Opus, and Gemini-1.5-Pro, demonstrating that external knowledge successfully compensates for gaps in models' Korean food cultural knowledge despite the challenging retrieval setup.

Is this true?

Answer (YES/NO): NO